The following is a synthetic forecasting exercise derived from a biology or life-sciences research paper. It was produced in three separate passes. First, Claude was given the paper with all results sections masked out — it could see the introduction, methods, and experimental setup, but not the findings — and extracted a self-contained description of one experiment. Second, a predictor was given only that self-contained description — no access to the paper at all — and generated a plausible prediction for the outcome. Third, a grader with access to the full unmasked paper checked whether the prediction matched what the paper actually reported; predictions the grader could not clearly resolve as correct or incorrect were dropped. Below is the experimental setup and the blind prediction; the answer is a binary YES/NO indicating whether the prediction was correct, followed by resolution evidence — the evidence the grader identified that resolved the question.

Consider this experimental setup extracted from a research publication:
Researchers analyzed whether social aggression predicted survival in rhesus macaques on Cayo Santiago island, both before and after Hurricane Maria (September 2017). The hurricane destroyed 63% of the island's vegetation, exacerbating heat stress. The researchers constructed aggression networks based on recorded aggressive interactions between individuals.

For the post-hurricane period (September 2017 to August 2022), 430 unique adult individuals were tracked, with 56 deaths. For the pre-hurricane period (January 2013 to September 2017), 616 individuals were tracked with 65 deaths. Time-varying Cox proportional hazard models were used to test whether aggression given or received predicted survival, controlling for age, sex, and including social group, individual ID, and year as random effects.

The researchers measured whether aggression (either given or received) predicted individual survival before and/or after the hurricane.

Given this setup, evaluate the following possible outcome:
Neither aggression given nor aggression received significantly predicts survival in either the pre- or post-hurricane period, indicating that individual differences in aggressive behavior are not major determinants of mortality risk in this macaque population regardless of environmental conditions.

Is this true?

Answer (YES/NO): YES